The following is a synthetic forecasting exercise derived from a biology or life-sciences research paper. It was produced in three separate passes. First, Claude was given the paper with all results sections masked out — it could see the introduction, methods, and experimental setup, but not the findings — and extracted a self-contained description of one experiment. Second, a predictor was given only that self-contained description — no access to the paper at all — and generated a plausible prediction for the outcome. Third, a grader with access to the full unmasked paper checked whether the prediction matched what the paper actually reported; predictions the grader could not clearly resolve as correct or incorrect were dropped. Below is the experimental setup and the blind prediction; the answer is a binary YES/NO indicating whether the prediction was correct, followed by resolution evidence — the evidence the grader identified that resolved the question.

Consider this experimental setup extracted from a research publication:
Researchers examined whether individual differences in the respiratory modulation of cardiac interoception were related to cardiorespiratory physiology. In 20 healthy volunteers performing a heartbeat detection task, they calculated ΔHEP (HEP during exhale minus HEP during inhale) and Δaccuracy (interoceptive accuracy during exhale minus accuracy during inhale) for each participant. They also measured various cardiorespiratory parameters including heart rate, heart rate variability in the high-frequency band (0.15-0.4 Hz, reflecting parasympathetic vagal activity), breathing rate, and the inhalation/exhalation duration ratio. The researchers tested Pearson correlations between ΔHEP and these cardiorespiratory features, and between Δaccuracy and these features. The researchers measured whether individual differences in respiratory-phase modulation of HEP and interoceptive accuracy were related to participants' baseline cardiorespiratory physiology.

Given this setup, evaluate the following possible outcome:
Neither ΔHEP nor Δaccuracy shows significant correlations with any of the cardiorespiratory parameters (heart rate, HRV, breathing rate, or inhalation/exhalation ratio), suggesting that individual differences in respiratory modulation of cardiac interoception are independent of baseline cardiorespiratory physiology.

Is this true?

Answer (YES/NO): YES